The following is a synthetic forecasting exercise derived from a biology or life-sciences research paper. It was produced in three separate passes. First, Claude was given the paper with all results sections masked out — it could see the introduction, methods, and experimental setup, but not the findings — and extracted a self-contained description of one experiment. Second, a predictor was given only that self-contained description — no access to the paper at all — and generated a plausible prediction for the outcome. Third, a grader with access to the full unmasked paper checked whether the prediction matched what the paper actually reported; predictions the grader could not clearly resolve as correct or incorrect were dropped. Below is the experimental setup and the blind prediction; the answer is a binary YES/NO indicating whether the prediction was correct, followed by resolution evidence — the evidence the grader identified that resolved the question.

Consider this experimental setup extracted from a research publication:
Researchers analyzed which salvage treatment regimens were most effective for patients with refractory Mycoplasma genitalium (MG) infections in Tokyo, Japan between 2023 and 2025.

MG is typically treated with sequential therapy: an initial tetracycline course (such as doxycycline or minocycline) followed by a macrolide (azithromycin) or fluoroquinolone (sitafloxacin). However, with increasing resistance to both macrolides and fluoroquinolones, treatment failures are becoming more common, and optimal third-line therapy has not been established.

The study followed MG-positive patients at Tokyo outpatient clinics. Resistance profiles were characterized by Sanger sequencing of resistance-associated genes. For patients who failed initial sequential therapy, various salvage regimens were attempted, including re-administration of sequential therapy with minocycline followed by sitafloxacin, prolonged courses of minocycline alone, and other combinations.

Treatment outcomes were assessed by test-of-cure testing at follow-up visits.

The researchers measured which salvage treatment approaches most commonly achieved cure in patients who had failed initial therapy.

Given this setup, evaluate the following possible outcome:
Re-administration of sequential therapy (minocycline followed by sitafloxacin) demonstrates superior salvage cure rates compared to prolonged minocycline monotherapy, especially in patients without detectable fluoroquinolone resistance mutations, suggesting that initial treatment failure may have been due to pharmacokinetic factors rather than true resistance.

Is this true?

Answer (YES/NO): NO